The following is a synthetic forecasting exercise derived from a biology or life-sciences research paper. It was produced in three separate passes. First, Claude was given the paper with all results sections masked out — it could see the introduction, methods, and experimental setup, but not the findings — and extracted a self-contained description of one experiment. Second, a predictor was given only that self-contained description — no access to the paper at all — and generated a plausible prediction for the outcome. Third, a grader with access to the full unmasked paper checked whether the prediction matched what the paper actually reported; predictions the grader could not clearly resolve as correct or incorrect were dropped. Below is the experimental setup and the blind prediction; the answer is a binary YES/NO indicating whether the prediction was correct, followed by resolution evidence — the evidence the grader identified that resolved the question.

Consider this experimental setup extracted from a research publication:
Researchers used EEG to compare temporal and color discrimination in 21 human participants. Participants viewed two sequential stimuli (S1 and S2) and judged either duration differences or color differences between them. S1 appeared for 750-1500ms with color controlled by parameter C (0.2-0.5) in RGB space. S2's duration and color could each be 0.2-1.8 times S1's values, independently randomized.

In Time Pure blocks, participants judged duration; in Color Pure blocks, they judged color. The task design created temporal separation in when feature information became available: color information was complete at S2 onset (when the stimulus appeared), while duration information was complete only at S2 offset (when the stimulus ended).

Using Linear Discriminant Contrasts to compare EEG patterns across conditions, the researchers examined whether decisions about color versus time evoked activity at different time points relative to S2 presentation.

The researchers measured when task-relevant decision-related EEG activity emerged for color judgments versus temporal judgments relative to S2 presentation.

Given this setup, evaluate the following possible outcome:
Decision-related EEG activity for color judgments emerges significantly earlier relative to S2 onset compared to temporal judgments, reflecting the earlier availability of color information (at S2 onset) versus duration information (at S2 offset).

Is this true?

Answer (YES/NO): YES